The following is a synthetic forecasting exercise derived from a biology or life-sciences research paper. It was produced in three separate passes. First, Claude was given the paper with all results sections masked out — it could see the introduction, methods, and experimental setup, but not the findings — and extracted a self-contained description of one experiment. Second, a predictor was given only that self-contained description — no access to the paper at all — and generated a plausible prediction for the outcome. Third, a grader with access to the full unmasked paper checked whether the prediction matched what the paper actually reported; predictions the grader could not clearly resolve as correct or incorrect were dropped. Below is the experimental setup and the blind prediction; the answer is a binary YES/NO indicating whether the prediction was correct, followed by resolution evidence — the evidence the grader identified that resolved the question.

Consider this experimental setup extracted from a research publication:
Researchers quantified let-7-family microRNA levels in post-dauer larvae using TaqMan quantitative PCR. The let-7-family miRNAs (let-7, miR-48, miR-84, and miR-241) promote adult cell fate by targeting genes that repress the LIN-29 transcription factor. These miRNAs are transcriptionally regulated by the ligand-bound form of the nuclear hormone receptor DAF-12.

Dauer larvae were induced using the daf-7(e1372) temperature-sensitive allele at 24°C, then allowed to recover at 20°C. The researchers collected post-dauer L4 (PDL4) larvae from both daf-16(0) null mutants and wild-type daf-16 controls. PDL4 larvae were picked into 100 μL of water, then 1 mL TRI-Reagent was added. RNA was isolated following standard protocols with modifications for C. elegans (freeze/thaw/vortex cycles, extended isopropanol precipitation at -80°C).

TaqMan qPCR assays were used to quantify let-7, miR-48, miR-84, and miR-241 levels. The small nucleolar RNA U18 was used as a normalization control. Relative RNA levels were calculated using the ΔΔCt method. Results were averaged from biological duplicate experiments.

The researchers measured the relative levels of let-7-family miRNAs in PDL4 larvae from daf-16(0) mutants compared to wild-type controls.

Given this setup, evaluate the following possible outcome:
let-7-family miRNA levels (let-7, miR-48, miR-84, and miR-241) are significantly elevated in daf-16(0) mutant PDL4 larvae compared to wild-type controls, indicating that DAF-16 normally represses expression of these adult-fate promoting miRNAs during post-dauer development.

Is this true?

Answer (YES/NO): NO